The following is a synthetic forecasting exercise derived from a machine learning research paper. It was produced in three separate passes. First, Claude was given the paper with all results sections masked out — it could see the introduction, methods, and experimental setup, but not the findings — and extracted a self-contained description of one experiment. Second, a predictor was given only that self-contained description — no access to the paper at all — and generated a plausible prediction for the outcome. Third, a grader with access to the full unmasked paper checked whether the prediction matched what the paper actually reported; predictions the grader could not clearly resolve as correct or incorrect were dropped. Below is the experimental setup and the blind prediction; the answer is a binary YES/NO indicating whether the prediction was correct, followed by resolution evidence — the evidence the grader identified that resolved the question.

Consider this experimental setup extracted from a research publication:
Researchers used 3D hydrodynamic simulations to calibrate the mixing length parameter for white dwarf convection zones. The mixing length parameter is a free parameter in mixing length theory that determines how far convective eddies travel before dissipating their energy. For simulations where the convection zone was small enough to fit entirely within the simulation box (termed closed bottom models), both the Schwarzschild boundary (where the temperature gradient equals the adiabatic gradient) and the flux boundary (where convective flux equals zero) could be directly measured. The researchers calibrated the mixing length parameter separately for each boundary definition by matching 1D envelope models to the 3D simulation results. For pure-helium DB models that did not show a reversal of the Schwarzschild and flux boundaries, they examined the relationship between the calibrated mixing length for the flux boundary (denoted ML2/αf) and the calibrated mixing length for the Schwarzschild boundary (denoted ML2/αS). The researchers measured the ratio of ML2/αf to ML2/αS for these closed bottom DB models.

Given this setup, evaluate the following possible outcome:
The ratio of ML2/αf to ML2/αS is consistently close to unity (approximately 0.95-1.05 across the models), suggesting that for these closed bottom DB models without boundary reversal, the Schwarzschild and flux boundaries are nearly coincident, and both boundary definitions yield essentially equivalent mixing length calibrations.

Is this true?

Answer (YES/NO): NO